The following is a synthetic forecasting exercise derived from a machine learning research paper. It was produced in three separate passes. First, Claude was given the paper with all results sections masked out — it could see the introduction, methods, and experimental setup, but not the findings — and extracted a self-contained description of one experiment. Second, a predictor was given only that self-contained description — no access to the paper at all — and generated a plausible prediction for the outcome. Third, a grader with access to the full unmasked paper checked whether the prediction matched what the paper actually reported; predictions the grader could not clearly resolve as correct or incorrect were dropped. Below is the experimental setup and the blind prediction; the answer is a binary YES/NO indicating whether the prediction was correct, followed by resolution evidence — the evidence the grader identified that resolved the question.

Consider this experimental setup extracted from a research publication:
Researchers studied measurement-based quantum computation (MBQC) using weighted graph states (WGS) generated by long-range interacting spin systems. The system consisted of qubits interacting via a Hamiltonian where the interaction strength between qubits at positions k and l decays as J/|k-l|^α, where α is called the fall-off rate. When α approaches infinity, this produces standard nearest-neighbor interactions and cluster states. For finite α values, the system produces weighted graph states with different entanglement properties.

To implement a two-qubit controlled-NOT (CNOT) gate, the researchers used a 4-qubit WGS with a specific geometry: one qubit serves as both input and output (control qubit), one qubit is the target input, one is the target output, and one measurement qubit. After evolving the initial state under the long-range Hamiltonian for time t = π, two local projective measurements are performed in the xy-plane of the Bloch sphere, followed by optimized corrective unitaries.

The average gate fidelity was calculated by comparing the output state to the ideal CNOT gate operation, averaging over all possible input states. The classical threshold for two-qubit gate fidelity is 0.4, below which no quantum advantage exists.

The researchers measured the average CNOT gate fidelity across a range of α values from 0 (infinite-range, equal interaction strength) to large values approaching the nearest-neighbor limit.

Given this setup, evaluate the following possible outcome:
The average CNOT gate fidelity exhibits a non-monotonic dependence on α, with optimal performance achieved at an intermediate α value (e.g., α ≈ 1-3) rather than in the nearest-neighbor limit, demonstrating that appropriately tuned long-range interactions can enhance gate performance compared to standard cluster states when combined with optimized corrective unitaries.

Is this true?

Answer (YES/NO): NO